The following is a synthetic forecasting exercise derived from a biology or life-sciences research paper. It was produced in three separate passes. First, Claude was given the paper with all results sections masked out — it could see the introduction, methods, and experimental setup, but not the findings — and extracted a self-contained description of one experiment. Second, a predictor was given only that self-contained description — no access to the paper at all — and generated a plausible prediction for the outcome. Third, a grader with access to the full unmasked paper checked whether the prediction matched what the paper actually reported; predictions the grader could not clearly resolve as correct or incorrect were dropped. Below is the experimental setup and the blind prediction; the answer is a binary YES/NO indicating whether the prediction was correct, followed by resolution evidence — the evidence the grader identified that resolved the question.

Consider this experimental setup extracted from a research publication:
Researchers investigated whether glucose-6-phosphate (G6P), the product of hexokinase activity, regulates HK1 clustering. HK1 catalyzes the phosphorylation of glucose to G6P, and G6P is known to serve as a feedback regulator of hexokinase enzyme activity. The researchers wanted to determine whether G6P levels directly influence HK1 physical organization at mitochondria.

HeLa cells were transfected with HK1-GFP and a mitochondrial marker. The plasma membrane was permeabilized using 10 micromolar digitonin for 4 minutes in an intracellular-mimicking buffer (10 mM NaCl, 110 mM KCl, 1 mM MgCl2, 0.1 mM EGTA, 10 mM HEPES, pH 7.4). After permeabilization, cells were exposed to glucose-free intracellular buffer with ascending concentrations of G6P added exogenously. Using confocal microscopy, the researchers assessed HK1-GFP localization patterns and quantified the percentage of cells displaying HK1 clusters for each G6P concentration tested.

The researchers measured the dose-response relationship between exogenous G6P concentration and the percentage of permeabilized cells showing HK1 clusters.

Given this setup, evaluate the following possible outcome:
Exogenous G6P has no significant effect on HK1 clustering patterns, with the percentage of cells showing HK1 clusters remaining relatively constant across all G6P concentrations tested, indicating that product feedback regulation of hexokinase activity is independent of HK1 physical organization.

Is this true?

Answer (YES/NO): NO